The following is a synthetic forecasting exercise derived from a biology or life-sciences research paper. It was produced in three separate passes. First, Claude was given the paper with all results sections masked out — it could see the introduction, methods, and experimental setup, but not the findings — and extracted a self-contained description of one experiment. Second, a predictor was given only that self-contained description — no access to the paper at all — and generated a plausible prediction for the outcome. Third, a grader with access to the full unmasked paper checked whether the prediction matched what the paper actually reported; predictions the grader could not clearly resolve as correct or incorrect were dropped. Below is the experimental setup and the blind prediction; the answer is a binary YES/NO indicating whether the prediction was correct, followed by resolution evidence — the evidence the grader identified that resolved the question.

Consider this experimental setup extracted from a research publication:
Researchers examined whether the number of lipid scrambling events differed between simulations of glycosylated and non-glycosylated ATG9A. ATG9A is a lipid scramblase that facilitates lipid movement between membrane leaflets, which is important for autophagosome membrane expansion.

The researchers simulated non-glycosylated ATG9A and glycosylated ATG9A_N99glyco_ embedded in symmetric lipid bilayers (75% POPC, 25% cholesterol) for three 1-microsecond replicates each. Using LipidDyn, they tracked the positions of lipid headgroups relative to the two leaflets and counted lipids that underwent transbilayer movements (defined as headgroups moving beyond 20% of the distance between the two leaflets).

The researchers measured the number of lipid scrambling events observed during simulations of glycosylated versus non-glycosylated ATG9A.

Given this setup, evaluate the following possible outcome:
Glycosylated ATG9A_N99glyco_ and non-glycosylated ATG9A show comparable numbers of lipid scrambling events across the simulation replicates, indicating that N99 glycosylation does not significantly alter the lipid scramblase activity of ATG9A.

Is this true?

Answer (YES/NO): NO